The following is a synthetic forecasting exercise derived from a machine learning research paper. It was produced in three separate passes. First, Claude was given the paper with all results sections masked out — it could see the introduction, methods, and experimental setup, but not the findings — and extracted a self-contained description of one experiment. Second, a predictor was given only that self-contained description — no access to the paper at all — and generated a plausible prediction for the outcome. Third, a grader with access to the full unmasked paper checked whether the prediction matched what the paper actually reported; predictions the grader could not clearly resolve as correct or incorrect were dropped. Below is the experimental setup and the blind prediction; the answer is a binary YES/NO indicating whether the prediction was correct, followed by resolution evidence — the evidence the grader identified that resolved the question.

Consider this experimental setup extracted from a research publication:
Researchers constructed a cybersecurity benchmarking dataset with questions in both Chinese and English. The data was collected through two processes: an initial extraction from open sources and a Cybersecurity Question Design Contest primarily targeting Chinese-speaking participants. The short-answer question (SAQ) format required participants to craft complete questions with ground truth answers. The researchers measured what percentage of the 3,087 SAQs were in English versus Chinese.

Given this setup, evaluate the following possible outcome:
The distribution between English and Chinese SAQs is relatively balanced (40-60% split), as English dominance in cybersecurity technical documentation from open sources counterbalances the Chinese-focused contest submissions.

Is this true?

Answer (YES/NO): NO